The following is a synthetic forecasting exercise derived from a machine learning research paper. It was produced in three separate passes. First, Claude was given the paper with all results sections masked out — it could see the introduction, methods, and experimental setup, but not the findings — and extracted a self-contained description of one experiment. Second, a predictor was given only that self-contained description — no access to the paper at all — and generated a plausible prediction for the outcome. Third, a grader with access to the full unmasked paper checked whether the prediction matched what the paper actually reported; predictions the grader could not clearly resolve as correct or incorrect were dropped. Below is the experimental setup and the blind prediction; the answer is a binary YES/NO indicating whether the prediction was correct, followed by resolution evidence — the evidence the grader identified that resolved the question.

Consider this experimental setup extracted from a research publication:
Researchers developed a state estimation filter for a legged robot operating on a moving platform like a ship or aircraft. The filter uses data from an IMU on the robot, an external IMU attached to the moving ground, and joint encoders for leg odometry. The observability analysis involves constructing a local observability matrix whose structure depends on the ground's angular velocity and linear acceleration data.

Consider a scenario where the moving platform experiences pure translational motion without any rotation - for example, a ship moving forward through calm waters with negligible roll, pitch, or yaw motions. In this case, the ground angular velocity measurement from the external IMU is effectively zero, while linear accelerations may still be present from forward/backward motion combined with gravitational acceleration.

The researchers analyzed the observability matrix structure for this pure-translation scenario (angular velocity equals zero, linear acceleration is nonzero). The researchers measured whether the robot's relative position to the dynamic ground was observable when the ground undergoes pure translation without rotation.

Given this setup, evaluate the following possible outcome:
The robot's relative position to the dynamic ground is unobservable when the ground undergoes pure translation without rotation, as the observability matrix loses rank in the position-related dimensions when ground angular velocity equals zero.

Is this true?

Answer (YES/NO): YES